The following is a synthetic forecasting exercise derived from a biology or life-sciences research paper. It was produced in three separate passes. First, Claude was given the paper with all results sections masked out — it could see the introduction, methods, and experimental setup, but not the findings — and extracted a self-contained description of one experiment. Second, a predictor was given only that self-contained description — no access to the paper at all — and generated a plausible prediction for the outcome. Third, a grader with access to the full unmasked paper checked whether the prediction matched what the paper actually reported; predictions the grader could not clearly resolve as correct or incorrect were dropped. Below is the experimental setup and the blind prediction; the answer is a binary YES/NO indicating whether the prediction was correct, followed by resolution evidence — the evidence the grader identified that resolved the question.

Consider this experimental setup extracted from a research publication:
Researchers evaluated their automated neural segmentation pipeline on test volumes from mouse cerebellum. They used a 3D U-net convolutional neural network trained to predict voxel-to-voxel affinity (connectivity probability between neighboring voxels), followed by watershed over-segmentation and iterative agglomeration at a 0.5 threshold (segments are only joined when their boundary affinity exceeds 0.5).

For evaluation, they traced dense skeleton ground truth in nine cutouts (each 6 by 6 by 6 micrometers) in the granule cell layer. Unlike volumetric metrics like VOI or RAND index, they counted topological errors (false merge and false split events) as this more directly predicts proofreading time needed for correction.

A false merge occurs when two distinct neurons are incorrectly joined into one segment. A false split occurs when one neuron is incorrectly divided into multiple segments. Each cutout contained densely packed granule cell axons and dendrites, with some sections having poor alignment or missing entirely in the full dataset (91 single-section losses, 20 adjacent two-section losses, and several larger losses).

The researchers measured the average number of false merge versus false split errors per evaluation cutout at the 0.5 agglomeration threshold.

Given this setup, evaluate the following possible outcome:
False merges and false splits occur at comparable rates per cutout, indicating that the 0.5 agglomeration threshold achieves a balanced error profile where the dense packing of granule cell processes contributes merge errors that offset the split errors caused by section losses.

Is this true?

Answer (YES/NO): NO